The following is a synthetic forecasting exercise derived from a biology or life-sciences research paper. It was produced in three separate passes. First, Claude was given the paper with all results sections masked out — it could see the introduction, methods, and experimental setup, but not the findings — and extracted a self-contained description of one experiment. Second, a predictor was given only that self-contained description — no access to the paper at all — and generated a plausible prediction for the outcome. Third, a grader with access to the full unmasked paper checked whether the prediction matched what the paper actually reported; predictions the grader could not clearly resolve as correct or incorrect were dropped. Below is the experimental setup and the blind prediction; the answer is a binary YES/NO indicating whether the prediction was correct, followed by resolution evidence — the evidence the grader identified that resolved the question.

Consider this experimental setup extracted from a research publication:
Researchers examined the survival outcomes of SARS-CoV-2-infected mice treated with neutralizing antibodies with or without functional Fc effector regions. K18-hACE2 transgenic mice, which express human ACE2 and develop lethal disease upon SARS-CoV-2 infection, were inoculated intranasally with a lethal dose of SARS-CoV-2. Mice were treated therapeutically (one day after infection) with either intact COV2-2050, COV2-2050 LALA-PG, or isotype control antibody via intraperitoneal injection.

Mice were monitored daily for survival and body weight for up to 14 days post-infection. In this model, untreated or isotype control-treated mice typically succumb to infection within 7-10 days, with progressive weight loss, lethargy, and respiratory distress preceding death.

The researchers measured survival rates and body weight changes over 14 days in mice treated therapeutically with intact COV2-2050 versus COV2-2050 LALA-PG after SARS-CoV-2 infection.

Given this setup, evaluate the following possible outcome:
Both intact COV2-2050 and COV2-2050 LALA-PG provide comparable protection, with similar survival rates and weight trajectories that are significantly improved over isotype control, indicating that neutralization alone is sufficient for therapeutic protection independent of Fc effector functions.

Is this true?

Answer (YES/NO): NO